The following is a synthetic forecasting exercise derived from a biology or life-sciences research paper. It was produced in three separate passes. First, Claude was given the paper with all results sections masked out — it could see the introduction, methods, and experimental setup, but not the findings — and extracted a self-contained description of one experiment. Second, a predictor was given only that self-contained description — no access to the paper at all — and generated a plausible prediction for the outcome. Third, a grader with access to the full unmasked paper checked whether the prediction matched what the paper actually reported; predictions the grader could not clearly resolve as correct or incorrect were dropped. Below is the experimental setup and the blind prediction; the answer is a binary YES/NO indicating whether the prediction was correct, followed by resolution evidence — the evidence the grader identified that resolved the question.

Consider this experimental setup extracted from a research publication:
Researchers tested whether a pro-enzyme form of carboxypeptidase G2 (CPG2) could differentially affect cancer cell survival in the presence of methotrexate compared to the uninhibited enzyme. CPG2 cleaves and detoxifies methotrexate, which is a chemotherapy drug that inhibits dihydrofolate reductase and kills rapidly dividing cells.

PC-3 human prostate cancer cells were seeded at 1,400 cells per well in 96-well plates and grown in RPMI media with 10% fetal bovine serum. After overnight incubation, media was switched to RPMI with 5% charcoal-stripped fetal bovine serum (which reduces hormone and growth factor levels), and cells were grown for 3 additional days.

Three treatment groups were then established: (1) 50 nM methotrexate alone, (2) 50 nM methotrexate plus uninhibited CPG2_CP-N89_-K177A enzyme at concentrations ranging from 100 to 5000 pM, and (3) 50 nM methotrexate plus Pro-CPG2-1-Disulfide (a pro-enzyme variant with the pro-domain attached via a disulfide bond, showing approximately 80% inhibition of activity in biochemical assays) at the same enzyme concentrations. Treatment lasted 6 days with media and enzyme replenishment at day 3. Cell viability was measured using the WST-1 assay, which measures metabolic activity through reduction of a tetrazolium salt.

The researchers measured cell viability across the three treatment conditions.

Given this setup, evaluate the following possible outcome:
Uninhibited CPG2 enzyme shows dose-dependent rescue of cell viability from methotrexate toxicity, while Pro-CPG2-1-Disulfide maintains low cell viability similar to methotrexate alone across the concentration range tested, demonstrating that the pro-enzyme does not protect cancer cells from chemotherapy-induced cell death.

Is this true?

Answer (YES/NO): NO